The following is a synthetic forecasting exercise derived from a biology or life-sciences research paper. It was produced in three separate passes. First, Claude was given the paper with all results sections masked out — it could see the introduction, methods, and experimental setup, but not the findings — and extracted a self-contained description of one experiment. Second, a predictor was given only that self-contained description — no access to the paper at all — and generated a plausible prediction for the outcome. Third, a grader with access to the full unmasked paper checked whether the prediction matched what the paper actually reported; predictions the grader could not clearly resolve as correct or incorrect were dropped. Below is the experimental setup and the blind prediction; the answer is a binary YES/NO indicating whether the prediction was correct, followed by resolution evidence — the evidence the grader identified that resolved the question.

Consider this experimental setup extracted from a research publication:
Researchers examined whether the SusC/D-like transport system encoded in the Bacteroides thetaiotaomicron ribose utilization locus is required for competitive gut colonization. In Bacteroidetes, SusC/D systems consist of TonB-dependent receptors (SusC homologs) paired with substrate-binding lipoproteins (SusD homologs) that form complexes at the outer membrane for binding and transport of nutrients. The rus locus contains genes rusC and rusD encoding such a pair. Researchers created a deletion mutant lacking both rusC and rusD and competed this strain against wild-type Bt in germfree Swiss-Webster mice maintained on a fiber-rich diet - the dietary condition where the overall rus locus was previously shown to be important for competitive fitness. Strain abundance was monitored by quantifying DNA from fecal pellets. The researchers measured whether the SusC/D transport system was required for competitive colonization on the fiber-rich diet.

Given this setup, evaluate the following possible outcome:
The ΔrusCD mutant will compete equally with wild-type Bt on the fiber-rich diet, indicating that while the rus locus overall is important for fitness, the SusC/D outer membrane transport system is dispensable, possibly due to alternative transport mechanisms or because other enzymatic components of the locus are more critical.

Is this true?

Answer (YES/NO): YES